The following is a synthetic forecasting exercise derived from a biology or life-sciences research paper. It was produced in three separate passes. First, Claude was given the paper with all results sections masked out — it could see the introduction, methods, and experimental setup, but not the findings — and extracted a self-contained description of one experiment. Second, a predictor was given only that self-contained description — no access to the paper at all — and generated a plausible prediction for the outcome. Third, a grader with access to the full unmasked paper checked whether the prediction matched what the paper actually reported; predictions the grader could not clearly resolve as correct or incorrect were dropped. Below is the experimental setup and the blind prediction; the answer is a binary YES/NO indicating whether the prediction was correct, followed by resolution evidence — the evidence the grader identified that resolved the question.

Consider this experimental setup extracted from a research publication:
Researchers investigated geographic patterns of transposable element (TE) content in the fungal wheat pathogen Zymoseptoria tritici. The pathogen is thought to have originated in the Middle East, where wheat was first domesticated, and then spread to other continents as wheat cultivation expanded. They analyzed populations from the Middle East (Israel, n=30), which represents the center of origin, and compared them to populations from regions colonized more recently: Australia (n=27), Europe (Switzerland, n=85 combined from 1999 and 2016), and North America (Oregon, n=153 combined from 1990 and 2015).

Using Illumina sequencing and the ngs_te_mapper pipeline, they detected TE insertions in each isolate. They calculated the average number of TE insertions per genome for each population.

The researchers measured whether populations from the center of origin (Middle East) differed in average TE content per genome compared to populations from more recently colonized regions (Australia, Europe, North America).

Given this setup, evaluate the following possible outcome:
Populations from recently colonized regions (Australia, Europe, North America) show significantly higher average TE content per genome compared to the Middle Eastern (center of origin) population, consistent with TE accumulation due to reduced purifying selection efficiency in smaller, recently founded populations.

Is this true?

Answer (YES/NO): YES